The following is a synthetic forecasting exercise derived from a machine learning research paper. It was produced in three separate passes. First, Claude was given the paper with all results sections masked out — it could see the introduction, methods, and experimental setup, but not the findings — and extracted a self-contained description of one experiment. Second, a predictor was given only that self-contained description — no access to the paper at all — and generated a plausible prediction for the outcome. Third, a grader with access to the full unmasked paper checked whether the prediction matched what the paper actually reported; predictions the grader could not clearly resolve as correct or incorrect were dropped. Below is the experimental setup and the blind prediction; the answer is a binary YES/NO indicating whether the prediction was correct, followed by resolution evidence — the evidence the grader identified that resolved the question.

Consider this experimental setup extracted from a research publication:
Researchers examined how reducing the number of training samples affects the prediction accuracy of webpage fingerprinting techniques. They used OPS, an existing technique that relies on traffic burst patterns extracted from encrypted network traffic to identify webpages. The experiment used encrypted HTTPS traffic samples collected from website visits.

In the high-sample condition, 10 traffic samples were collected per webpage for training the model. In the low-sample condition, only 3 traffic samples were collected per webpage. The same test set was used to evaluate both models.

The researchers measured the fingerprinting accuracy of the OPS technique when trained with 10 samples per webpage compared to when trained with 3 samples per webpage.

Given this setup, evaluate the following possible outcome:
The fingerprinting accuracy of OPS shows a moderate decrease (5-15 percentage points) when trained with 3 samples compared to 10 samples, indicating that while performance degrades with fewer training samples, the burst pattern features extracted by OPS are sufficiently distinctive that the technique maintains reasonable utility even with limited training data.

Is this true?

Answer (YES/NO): NO